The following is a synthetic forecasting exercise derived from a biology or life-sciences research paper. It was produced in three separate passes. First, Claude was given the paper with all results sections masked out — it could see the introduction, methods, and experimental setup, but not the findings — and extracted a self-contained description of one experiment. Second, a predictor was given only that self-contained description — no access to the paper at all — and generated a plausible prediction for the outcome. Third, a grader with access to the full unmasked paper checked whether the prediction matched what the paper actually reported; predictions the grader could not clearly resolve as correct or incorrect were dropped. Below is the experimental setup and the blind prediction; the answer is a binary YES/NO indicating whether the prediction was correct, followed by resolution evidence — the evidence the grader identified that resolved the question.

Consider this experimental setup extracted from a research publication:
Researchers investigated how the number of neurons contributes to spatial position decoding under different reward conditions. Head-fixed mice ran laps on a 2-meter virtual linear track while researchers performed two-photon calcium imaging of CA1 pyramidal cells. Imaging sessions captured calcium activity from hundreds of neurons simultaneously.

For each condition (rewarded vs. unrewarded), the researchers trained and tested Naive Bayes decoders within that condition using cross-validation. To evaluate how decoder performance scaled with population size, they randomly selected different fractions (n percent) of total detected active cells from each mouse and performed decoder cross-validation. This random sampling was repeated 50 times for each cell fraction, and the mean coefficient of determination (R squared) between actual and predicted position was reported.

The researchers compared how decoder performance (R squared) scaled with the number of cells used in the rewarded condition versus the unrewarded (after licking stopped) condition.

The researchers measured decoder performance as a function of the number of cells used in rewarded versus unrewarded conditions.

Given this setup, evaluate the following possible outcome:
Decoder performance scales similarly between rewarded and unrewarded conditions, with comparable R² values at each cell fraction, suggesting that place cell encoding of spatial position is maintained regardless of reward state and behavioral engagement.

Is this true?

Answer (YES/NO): NO